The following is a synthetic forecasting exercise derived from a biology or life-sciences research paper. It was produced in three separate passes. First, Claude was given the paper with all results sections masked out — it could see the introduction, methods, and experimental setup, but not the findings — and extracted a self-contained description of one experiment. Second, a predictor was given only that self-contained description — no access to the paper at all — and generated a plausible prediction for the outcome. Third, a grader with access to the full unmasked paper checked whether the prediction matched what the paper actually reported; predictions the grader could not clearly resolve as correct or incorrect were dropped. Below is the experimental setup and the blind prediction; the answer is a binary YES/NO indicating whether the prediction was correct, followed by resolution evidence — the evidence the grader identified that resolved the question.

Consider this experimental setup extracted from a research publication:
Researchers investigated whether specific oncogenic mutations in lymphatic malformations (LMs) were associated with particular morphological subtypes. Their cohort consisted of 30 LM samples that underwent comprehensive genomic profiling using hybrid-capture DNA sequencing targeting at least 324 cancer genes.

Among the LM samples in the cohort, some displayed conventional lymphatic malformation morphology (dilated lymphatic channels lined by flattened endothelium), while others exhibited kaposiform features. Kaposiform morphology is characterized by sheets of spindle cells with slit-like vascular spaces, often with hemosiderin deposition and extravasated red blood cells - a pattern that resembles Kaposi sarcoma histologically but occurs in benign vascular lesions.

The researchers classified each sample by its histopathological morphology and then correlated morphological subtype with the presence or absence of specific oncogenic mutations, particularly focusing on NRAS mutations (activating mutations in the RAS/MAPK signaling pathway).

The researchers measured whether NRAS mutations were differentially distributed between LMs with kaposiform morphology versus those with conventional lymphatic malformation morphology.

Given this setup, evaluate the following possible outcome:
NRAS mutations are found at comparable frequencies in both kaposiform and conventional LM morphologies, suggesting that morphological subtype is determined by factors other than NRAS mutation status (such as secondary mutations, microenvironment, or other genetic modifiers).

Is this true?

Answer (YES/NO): NO